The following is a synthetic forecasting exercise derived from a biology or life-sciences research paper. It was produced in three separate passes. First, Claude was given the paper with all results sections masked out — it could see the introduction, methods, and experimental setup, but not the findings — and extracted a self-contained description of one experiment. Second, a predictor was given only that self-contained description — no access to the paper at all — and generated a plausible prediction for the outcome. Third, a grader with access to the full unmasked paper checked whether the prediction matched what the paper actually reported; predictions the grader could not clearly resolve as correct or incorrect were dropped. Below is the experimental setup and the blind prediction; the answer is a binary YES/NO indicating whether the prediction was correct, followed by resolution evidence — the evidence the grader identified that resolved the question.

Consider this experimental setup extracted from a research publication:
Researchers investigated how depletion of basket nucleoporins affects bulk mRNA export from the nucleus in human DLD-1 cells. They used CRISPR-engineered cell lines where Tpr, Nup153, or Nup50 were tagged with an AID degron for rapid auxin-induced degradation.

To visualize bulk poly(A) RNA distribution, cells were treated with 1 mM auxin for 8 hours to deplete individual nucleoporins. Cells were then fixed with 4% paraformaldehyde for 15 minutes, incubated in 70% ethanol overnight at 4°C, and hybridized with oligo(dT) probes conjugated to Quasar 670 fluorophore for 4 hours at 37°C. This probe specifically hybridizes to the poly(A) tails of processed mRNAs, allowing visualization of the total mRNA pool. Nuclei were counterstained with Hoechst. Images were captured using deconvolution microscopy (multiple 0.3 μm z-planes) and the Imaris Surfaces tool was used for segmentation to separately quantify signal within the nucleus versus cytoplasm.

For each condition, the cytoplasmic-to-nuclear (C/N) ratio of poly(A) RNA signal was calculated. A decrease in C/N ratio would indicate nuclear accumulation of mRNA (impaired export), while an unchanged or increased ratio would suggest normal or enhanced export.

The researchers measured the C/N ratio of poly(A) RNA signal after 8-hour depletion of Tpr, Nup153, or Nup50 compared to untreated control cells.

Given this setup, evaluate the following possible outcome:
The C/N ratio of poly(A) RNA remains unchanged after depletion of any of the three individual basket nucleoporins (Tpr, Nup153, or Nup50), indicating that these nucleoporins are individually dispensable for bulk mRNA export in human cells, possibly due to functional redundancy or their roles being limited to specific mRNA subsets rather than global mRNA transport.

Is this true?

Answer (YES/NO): NO